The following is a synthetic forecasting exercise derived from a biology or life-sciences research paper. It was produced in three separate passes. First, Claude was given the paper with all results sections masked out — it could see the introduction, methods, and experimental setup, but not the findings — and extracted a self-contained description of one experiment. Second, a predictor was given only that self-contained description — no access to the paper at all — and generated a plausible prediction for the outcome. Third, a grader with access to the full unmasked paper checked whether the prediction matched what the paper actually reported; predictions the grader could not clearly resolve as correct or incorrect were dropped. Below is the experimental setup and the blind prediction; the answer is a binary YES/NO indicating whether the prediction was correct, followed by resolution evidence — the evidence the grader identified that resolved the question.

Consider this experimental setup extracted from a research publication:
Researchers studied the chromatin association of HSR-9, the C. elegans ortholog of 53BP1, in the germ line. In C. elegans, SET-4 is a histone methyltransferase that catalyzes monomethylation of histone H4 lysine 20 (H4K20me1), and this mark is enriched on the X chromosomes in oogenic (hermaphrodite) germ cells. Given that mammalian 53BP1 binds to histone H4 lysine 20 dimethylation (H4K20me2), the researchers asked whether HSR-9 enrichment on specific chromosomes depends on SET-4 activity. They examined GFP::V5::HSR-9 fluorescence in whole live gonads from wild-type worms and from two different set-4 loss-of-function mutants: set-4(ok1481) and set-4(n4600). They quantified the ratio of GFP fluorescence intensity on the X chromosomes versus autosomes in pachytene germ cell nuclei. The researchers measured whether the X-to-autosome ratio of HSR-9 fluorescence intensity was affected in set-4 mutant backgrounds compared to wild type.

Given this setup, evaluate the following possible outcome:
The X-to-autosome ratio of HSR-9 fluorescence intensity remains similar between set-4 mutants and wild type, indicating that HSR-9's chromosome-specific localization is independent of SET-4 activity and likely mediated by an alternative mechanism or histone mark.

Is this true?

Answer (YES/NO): NO